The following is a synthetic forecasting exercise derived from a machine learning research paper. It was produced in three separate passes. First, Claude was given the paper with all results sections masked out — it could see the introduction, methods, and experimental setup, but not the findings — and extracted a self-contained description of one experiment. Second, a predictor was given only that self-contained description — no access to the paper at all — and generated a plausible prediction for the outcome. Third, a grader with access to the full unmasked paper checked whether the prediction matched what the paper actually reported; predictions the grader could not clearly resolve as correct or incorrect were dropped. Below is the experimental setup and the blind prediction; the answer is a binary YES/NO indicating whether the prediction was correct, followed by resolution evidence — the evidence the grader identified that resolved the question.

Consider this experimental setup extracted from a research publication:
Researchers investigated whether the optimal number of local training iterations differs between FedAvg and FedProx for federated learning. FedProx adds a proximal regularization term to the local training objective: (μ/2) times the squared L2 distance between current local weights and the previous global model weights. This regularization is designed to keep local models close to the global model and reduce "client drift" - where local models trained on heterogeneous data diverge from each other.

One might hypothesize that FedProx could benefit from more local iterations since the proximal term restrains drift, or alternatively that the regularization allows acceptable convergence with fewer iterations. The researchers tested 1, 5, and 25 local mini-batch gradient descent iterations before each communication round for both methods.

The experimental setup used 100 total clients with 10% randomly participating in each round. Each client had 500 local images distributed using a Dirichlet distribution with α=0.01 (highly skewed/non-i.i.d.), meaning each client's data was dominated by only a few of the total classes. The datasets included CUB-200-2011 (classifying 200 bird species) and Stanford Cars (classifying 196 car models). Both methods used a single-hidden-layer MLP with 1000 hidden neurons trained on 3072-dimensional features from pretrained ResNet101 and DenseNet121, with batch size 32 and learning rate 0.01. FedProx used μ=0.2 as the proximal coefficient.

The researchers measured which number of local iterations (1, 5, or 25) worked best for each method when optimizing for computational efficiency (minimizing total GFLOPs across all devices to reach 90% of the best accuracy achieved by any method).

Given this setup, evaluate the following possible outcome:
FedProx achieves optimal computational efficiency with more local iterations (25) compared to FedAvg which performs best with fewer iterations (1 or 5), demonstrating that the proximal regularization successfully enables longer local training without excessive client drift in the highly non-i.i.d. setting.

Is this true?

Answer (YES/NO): NO